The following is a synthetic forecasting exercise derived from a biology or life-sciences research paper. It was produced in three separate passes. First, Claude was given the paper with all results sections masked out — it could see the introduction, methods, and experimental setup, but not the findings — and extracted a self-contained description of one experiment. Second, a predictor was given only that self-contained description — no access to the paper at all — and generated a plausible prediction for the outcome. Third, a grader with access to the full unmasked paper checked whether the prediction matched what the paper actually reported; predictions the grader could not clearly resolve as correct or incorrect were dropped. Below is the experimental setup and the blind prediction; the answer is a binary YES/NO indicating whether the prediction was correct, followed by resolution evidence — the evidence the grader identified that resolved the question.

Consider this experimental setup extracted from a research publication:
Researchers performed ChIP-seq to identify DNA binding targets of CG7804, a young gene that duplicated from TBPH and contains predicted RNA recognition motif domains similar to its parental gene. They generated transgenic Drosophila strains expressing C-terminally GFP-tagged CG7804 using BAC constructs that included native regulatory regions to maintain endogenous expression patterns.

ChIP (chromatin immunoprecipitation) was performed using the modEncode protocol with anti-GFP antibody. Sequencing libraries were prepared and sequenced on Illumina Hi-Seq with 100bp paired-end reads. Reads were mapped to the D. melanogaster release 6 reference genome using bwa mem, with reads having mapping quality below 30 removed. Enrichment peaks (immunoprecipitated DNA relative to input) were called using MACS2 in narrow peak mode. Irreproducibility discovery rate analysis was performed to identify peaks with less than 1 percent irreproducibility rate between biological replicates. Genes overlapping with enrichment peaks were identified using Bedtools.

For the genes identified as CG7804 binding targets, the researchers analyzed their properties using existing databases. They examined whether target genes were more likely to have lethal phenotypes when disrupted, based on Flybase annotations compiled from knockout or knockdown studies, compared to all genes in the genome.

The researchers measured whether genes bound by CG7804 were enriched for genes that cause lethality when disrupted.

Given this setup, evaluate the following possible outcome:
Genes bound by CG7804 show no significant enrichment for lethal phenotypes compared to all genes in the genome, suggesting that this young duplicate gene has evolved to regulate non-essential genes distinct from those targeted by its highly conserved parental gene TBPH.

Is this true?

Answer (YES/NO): NO